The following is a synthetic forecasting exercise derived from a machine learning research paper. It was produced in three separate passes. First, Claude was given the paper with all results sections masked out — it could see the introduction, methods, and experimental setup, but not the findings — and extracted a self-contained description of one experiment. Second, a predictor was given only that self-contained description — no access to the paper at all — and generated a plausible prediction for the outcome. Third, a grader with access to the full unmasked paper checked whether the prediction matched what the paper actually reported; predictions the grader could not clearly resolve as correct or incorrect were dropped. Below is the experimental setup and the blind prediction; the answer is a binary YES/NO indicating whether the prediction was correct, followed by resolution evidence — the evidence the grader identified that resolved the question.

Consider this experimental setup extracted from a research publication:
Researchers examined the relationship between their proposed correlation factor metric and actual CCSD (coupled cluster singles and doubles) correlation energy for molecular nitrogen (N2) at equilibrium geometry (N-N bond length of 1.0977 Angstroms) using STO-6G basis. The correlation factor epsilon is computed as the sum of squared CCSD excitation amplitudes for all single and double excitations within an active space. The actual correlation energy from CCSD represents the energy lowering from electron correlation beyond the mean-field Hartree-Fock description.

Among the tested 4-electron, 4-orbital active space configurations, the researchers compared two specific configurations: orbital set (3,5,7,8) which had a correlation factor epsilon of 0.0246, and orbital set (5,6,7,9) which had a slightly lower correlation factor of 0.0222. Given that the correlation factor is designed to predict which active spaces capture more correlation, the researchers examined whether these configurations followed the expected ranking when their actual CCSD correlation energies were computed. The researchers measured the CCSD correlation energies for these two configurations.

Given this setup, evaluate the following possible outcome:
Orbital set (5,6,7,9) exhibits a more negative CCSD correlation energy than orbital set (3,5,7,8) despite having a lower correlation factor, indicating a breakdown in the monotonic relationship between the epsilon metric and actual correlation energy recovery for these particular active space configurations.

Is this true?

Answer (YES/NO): YES